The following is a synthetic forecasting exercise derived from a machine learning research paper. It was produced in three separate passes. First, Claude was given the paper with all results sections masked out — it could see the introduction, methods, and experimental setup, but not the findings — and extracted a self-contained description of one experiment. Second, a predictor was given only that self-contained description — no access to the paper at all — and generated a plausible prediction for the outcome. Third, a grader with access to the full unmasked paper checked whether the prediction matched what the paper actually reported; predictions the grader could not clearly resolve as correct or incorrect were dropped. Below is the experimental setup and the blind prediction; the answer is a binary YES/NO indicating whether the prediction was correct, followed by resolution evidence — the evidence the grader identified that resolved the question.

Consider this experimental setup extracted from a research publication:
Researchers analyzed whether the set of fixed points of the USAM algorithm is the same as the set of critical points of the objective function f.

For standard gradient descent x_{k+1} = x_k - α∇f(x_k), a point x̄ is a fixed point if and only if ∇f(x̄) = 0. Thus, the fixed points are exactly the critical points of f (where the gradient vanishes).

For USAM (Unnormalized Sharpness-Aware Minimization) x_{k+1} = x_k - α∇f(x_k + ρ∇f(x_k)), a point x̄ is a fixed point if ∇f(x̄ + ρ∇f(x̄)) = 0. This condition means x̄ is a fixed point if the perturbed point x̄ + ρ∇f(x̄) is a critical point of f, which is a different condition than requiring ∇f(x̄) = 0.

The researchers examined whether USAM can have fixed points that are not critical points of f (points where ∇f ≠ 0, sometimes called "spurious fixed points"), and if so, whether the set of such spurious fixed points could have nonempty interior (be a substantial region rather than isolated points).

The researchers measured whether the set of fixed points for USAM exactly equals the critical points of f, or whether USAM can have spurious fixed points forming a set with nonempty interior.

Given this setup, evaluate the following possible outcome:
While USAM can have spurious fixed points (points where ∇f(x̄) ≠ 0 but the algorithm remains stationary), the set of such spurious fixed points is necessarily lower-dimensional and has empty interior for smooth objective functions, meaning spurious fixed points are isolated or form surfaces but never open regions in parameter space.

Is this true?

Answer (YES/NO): NO